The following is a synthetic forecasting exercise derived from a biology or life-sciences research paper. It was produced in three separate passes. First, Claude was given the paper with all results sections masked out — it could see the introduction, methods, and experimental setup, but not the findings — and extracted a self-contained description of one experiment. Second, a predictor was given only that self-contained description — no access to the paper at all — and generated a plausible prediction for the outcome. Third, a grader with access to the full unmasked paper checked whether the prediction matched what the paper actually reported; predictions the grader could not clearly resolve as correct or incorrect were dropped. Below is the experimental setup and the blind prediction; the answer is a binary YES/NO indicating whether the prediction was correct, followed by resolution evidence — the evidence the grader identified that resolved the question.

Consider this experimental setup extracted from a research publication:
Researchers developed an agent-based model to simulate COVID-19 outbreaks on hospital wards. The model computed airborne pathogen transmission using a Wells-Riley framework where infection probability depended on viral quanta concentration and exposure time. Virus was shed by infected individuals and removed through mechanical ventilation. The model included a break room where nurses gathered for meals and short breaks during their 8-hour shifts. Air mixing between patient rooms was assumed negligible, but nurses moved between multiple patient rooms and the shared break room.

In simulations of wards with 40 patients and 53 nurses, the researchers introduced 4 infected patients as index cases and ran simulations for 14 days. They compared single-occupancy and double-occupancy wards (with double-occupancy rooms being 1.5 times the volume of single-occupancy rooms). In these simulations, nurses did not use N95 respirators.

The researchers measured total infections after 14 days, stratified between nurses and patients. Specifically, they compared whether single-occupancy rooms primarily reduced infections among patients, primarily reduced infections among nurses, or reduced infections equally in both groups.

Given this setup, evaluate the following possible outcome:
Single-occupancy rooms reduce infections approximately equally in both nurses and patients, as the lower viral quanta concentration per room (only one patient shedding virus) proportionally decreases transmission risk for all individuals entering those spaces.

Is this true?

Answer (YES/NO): NO